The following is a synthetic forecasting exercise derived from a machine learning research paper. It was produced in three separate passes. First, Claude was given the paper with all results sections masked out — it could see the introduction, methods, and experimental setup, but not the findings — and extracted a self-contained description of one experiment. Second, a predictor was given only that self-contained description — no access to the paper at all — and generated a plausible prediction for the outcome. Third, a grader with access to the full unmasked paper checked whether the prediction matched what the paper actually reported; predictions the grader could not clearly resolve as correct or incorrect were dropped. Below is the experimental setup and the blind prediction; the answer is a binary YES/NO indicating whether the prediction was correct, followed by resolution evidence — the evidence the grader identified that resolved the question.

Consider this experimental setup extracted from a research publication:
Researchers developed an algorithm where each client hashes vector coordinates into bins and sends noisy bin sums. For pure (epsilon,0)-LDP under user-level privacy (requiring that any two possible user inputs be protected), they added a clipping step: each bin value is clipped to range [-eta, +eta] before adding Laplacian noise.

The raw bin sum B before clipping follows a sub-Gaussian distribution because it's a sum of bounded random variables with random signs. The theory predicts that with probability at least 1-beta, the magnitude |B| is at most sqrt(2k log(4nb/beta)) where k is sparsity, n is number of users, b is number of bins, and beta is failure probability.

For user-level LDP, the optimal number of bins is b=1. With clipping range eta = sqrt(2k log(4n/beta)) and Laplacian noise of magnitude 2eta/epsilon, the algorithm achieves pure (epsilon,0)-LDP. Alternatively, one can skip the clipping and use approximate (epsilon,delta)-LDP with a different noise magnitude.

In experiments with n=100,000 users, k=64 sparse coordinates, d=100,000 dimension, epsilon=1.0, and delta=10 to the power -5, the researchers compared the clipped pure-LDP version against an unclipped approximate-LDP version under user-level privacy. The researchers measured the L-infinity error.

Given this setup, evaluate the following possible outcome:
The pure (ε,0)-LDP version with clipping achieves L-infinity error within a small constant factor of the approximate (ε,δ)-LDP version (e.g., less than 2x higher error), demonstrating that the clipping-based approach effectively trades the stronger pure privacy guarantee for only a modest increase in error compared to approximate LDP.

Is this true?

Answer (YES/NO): NO